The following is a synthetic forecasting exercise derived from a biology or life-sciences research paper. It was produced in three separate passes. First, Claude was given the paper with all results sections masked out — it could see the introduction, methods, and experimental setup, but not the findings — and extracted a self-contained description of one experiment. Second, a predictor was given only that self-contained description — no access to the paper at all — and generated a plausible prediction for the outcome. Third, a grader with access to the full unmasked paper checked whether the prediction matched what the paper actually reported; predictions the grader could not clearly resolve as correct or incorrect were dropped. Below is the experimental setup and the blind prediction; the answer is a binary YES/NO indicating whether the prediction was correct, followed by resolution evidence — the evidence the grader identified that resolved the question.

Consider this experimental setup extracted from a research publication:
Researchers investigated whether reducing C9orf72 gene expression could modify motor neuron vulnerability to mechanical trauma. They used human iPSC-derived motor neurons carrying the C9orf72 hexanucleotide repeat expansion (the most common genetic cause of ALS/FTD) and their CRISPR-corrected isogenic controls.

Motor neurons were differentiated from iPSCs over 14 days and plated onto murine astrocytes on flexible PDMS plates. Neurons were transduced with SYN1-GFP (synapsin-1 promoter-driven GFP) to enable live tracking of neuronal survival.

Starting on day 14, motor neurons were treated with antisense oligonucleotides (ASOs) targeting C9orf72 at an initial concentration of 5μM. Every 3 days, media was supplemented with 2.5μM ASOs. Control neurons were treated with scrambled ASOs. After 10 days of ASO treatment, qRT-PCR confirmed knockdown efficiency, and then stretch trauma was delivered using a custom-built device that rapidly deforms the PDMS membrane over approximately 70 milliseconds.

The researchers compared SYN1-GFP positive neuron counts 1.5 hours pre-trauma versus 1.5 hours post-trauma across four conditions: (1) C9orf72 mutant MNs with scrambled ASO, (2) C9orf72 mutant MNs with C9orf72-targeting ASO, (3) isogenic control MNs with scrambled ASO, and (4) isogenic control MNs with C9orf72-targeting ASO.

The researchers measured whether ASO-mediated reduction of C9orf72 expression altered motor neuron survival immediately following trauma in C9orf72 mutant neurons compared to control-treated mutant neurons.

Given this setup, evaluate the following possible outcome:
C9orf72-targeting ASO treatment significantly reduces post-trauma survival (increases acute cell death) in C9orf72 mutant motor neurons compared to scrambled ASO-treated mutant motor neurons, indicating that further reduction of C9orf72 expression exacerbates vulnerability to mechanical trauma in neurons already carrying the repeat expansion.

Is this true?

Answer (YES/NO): NO